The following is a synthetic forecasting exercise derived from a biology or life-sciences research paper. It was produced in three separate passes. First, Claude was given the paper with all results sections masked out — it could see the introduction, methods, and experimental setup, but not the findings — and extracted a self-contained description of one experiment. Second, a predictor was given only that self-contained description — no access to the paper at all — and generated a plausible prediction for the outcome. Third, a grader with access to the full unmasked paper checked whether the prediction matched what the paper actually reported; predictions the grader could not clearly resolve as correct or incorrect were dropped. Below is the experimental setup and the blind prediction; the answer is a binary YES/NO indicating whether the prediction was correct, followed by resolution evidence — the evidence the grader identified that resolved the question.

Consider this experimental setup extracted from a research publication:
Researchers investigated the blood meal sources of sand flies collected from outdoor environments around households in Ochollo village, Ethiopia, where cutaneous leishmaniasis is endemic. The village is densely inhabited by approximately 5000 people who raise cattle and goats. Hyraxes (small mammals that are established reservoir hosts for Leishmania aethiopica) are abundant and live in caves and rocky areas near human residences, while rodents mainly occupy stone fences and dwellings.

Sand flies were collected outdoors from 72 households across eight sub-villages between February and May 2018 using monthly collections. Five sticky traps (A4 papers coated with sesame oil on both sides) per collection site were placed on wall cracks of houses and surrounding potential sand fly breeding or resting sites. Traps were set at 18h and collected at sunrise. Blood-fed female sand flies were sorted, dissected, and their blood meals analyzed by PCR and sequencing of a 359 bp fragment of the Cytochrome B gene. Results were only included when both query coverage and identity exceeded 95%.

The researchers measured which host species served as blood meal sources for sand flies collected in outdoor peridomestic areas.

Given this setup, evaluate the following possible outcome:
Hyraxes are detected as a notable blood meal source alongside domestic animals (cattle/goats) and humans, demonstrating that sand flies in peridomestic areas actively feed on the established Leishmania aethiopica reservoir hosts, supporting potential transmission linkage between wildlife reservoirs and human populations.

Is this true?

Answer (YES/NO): NO